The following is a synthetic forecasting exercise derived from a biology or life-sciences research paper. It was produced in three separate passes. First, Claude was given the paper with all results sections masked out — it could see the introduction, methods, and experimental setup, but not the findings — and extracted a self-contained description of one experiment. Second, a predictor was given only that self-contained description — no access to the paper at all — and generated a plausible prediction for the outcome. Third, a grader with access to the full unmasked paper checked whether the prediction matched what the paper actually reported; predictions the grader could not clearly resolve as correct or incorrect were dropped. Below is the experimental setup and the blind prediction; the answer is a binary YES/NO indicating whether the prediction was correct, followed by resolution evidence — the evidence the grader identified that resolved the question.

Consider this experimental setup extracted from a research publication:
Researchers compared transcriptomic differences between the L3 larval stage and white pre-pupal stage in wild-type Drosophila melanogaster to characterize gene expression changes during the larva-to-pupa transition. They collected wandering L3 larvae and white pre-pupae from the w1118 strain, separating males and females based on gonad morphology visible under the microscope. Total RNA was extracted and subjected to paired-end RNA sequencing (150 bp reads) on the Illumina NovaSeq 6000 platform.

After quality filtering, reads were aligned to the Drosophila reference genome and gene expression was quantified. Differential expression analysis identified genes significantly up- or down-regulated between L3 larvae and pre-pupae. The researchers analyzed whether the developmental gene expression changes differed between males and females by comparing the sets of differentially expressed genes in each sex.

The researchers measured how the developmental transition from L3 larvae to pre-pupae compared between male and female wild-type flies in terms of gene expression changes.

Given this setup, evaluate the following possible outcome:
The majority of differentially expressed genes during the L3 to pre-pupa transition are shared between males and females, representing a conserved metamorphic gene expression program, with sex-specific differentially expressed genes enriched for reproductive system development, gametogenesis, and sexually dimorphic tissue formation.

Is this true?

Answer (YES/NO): NO